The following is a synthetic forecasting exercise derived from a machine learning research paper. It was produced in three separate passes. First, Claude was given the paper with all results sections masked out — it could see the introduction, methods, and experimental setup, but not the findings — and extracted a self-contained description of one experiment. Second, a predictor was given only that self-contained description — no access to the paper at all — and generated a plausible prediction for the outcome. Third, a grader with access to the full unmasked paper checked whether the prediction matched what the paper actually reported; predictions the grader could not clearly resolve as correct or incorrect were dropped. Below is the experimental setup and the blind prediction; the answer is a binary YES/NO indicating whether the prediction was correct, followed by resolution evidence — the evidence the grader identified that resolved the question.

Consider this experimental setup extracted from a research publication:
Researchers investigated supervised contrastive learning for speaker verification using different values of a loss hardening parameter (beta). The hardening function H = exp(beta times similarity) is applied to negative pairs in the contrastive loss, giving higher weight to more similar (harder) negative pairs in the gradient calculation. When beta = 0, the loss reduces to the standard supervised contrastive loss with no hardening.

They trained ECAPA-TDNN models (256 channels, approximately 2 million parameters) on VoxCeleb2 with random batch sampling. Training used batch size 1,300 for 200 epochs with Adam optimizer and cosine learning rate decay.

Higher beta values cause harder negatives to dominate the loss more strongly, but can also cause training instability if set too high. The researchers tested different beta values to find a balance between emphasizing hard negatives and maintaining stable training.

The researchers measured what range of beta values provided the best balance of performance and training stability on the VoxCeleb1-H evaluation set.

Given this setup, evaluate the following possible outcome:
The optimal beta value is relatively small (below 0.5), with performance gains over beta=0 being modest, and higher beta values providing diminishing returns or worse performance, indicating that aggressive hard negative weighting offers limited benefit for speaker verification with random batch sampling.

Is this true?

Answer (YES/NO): YES